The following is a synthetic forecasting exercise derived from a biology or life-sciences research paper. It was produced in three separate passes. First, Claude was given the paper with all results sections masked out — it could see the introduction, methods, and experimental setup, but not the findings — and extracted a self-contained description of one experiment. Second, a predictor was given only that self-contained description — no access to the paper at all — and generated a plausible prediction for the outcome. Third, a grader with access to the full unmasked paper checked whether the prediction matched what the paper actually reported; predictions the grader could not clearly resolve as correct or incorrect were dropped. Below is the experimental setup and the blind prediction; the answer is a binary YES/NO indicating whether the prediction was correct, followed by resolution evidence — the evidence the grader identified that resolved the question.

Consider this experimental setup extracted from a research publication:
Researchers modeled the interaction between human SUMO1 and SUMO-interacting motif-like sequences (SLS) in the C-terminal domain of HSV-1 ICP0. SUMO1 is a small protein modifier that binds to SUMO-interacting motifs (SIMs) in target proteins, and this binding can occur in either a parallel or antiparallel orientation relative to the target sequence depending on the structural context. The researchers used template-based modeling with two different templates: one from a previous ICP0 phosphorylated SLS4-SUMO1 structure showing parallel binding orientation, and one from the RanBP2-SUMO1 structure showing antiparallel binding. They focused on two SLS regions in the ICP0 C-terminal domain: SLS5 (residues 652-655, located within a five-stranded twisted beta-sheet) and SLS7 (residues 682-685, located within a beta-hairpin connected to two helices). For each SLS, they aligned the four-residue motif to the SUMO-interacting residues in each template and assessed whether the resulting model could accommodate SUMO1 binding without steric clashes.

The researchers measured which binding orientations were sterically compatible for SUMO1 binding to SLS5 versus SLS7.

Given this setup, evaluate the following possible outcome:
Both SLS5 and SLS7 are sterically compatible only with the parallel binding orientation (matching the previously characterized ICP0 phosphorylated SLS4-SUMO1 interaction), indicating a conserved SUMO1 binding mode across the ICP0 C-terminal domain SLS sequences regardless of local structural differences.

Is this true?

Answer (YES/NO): NO